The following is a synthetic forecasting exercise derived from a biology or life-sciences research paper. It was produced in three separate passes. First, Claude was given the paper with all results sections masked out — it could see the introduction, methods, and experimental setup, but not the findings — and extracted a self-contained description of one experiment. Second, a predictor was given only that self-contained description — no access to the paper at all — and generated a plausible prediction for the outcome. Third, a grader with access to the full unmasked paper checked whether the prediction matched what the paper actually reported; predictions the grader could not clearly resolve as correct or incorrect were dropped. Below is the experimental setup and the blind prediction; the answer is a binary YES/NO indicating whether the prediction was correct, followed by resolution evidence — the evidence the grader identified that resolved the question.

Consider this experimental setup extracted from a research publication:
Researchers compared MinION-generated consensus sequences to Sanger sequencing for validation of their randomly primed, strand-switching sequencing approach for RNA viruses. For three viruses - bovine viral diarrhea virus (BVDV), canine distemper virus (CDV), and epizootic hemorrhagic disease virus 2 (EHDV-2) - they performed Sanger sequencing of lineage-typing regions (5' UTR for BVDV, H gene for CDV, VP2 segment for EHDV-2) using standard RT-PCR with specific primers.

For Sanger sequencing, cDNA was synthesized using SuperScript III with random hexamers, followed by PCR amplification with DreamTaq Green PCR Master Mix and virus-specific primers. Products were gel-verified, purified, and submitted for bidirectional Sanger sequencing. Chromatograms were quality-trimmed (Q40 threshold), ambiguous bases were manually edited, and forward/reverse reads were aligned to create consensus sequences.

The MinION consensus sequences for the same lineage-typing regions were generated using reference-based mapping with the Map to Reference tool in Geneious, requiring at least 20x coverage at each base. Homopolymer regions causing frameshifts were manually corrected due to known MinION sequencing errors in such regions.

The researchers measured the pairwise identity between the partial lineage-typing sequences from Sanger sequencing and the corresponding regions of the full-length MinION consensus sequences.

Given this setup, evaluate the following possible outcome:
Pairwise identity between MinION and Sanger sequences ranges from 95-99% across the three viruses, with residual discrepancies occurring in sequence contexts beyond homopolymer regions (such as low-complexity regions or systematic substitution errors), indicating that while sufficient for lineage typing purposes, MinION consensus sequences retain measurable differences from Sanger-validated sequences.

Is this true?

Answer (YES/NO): NO